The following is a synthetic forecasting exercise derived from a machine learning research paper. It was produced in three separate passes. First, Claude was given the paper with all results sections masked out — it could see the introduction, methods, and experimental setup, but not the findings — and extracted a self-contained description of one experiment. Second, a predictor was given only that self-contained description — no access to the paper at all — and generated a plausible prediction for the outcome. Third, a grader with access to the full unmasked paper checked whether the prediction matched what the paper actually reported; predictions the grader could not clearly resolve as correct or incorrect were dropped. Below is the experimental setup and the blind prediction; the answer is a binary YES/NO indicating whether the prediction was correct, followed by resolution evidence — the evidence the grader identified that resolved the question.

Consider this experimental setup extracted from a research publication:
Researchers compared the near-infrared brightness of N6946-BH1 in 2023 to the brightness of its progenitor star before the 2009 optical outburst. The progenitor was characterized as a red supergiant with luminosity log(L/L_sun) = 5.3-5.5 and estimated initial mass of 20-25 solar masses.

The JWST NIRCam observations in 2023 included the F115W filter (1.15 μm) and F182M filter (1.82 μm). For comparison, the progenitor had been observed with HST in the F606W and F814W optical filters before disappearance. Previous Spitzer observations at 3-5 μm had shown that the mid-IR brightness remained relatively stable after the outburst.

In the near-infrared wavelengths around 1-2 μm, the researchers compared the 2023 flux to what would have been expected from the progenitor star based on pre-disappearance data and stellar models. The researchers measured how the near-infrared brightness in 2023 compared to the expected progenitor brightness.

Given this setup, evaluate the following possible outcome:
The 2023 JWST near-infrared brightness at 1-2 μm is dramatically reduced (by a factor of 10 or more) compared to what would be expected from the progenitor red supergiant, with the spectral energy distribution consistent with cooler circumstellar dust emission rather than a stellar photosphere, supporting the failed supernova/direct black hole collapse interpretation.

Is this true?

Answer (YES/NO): NO